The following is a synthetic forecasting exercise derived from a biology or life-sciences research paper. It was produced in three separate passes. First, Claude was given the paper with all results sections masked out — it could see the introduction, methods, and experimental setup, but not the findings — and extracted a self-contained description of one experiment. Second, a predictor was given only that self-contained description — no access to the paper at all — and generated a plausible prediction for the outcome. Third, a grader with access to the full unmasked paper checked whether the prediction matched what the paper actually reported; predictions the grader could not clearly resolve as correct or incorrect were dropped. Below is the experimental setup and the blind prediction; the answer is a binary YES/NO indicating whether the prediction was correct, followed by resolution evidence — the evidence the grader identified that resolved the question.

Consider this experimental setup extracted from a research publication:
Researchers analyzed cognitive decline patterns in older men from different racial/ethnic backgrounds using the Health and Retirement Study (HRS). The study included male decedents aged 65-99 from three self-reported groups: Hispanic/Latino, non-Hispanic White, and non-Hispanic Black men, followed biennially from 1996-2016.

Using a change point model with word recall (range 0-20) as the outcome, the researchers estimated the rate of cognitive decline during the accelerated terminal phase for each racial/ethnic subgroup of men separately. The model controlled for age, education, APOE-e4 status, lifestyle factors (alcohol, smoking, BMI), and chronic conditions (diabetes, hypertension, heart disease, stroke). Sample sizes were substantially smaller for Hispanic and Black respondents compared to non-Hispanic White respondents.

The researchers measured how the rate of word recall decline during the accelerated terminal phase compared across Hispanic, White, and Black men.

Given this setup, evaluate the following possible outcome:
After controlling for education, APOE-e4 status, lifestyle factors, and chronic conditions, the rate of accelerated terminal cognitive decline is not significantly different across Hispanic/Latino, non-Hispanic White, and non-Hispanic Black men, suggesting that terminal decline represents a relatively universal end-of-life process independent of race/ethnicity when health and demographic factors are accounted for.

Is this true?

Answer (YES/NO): NO